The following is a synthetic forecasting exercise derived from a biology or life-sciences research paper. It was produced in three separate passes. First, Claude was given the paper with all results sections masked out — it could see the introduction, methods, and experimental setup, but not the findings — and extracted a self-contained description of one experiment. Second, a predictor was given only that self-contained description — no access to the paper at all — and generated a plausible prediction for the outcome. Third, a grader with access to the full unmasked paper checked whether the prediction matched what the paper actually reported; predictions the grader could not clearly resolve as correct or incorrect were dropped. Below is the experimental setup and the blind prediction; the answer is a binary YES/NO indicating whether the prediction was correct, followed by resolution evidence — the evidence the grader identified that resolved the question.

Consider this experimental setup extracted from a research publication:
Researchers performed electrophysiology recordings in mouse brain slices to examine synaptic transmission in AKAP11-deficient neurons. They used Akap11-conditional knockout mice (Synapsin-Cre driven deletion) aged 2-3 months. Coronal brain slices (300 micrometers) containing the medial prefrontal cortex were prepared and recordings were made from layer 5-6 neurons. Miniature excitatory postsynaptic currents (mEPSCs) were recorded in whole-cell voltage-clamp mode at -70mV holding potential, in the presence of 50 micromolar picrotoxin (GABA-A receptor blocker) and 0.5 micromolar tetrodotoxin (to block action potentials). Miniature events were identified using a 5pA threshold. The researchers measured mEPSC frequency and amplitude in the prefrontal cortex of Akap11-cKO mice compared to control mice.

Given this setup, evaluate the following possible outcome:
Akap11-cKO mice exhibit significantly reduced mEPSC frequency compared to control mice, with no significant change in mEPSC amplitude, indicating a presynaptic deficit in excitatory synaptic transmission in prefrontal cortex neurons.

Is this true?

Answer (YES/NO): NO